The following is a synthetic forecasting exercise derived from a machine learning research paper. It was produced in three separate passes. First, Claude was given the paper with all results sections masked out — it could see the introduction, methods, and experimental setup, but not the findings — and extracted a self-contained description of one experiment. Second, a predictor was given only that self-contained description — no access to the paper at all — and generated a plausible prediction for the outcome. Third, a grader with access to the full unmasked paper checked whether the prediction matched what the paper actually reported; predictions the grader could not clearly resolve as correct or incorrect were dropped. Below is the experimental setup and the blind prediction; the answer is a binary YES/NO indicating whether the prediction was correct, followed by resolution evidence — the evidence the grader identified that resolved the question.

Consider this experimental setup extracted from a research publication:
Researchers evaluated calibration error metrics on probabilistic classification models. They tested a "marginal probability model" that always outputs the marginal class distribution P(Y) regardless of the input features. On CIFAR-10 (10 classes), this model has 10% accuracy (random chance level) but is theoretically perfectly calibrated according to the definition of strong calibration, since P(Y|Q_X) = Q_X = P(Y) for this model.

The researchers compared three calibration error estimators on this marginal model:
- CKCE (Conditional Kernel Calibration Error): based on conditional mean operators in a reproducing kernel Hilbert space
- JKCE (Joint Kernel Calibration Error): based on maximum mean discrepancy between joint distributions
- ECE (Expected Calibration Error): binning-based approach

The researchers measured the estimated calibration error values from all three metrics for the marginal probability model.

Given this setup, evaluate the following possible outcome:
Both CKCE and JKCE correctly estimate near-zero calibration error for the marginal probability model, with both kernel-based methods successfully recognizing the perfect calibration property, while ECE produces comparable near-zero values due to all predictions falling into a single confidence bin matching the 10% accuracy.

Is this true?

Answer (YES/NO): YES